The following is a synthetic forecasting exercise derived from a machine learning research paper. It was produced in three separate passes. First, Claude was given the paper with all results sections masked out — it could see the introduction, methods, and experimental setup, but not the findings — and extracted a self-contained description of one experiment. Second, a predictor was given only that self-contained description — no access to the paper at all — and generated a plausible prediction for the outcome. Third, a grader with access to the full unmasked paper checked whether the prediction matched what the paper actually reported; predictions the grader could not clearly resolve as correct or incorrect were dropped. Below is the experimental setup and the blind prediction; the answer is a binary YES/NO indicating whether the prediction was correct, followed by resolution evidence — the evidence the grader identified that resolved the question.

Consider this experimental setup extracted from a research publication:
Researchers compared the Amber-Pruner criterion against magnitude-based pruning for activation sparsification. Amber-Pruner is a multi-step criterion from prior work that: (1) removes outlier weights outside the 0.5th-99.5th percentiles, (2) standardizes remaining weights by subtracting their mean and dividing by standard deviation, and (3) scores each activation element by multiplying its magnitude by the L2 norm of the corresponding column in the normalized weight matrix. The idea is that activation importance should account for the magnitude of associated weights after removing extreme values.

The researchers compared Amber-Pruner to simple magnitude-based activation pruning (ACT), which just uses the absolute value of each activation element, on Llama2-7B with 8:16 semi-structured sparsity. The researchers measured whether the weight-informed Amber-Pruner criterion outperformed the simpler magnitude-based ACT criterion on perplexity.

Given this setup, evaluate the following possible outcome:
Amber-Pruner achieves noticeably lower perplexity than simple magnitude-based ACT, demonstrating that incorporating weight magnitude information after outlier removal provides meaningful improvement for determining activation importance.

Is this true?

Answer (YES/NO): NO